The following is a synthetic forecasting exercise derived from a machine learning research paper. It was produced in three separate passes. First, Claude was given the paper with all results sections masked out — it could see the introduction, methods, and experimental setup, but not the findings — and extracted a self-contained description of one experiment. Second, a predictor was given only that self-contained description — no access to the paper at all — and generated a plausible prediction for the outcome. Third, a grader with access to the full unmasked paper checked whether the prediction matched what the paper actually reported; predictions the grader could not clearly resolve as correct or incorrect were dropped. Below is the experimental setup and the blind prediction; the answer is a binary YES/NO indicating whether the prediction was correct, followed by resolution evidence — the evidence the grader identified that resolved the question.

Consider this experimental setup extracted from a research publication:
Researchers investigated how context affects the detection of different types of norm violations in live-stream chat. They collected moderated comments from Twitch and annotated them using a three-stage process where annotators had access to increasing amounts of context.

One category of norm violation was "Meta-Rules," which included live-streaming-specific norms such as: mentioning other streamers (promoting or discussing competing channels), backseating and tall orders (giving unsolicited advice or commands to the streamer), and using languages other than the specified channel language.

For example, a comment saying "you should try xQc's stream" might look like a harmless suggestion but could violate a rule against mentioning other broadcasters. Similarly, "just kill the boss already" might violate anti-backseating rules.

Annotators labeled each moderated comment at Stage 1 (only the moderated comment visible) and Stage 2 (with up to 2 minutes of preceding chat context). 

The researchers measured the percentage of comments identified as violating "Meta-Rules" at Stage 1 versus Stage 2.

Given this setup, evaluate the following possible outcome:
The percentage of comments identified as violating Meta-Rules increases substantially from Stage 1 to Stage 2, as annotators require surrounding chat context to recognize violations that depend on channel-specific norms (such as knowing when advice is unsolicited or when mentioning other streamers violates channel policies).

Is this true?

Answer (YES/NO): YES